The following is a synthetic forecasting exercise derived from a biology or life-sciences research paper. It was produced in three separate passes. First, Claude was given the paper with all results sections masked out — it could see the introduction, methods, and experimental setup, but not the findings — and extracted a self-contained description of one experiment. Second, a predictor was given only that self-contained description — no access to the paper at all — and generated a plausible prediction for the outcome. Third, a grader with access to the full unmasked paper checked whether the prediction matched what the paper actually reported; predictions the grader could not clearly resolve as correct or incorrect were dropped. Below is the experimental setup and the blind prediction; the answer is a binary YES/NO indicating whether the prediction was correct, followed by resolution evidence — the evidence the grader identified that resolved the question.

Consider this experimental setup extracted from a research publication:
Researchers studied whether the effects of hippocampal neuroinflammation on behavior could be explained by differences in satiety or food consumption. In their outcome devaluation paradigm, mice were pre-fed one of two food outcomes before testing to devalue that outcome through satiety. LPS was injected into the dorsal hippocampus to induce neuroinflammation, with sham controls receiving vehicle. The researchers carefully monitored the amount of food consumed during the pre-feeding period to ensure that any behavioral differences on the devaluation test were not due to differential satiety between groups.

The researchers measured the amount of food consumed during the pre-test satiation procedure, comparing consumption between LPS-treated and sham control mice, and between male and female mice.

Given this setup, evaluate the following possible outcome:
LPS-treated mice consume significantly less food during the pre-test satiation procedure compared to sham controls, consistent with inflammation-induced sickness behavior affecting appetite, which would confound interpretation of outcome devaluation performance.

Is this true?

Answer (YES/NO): NO